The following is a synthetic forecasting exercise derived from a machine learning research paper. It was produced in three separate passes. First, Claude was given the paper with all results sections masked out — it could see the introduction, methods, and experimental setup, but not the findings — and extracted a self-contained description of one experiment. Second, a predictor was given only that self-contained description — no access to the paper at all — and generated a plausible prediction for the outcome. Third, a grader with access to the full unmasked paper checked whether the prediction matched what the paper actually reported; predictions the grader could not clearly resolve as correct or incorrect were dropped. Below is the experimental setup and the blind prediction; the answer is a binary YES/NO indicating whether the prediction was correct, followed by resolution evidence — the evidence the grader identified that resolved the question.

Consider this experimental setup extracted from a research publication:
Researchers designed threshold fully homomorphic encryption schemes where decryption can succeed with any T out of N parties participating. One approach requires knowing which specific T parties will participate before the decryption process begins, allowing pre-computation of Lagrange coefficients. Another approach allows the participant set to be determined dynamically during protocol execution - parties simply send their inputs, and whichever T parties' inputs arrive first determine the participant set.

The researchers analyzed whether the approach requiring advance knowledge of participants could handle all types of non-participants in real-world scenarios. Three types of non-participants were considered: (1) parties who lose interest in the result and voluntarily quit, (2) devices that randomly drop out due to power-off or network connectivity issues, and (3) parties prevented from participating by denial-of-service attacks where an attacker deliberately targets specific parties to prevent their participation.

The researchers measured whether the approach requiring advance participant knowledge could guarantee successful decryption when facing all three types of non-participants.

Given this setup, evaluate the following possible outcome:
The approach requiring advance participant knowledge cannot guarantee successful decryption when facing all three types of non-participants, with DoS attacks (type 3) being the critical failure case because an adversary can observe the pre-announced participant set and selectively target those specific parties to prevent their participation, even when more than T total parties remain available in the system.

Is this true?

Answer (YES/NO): YES